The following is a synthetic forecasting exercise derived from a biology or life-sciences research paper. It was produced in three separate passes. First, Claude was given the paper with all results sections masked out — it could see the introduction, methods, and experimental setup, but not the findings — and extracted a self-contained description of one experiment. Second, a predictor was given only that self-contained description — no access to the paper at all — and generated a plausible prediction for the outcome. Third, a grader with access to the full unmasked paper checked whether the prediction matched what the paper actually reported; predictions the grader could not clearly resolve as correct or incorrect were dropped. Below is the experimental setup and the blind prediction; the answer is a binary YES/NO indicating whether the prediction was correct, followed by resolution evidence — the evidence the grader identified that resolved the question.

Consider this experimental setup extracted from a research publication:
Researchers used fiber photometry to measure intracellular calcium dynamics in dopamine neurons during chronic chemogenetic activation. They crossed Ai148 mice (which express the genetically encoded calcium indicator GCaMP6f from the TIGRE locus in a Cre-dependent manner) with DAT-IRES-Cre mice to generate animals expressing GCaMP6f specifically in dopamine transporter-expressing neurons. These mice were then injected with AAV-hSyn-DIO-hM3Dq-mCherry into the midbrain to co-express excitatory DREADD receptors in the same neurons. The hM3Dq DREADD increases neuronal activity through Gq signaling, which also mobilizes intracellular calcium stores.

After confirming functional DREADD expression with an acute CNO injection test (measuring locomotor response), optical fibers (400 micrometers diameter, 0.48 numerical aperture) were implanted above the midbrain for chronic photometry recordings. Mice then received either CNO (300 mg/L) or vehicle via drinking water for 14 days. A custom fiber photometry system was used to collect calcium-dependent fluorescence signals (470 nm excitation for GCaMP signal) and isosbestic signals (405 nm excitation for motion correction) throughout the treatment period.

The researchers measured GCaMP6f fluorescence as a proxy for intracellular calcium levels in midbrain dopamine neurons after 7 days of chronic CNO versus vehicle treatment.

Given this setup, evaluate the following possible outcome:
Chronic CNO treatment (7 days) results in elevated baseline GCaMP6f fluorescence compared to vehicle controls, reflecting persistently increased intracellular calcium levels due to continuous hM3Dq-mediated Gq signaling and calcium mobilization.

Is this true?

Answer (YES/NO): NO